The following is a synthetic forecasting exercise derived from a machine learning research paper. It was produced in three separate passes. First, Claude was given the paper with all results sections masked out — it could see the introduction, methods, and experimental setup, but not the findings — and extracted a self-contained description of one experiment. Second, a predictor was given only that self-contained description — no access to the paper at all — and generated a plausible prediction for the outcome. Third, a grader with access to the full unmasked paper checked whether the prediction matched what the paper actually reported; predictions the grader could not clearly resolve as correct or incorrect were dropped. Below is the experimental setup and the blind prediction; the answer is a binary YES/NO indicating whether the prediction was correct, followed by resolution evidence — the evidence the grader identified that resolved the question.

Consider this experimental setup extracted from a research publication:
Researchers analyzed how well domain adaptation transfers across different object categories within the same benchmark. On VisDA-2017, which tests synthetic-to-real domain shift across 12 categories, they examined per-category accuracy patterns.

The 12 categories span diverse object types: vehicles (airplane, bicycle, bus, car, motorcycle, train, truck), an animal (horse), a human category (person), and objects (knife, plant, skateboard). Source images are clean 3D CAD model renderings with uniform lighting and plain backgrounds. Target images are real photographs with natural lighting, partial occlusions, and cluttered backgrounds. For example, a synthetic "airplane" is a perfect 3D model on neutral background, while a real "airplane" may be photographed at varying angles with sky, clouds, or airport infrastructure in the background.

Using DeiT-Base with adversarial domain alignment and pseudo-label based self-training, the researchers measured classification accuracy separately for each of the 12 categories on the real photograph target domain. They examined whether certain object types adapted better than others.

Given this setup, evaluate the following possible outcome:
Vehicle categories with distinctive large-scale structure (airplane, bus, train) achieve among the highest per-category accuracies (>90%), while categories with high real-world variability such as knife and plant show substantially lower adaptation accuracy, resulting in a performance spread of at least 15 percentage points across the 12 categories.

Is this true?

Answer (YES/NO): NO